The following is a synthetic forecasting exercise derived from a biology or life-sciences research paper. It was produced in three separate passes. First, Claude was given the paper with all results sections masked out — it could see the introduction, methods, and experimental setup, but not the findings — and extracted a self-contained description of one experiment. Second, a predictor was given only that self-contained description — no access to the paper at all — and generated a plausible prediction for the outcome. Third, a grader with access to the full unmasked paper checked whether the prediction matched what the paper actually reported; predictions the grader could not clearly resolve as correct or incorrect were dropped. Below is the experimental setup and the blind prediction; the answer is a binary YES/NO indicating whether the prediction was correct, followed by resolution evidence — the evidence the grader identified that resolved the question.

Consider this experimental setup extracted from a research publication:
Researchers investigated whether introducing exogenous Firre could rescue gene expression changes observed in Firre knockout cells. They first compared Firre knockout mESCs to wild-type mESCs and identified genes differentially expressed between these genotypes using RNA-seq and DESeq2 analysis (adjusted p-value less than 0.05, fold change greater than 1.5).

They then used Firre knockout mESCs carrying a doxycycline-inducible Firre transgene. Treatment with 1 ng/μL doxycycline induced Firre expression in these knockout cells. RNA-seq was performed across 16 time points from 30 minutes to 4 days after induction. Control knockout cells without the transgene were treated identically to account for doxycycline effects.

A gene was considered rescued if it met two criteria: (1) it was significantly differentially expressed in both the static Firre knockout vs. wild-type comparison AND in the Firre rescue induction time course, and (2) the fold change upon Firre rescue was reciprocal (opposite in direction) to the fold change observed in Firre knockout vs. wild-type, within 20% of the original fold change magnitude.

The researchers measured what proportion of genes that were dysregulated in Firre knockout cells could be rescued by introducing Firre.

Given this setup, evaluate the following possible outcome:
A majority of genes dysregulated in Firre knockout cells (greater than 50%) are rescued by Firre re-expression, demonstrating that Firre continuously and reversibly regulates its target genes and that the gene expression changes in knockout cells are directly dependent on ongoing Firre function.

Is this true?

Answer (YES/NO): NO